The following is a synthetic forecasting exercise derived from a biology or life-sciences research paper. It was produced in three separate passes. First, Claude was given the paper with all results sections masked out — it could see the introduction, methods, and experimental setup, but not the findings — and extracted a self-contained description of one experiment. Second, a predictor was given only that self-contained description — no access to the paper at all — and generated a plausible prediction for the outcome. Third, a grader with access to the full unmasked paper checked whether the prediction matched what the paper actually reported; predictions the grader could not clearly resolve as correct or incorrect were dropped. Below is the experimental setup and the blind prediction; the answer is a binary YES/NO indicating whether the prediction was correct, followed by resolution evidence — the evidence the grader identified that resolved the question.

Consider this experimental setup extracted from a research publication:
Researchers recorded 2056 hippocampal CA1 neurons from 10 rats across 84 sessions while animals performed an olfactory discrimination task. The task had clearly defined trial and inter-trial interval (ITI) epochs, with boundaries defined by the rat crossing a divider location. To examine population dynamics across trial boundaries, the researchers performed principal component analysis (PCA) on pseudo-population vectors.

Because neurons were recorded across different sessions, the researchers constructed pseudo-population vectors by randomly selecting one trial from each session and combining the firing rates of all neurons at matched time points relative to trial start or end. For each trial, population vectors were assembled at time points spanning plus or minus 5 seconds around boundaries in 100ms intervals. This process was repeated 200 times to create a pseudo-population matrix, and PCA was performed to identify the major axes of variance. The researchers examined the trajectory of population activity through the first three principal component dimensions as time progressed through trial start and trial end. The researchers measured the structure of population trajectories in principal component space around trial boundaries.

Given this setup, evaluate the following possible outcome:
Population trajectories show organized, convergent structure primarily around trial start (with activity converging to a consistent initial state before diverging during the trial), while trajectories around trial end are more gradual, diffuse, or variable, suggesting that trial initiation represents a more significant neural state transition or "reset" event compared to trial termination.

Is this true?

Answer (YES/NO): NO